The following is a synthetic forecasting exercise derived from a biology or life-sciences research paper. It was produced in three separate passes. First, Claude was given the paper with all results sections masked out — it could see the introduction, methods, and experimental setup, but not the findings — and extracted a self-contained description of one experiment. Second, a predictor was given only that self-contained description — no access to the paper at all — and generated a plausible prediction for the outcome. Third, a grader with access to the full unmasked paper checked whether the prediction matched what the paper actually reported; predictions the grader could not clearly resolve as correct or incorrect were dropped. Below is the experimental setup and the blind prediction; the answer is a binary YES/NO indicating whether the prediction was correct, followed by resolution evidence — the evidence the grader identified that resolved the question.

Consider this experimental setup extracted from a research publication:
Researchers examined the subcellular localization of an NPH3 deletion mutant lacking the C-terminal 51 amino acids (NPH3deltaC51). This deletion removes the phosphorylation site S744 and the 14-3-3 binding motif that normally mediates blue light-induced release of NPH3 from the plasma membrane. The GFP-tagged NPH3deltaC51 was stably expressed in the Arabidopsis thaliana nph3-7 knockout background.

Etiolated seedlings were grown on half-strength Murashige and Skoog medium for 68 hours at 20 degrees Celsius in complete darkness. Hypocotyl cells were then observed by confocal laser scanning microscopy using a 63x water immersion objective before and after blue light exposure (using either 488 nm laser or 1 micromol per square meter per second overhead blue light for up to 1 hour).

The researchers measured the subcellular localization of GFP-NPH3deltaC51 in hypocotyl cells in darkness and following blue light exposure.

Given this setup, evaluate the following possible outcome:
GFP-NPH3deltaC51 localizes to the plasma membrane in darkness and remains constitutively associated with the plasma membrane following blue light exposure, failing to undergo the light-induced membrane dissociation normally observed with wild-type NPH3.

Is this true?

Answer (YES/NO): NO